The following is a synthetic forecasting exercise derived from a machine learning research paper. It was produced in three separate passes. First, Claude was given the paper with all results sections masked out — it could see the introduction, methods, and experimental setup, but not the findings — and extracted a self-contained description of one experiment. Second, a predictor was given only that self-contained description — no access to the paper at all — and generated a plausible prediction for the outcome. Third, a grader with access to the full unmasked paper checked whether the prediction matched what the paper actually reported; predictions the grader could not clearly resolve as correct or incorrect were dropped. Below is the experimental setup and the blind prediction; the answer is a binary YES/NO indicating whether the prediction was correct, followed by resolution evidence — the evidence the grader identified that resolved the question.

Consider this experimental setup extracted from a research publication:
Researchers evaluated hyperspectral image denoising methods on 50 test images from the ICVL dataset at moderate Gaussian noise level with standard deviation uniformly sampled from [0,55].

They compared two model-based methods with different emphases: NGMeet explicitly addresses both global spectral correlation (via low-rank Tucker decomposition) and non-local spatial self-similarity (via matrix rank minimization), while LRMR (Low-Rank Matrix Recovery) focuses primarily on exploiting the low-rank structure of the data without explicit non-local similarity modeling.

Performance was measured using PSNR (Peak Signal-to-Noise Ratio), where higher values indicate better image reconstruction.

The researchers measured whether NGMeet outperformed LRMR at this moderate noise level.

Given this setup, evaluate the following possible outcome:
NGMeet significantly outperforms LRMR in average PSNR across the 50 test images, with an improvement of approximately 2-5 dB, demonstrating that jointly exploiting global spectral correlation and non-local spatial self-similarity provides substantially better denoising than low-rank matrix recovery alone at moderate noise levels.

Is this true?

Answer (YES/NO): NO